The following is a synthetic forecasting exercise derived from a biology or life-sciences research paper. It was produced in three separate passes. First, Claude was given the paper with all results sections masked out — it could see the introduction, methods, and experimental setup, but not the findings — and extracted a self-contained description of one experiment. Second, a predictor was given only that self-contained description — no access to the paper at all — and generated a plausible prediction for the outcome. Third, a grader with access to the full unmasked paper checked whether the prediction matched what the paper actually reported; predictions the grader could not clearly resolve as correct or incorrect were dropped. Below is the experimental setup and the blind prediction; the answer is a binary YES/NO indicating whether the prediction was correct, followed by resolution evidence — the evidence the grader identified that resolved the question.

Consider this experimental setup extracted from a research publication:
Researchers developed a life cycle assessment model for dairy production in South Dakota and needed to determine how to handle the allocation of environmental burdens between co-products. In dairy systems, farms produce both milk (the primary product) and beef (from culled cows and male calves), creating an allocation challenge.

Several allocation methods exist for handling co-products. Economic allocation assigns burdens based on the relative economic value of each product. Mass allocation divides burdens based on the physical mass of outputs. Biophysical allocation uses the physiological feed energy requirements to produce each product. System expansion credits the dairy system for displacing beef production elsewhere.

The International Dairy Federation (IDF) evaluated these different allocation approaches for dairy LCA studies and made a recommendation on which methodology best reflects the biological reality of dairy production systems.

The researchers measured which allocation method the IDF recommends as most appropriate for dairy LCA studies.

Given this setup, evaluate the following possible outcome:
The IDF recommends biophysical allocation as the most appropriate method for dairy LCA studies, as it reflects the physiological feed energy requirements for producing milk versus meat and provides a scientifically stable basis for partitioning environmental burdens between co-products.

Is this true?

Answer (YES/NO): YES